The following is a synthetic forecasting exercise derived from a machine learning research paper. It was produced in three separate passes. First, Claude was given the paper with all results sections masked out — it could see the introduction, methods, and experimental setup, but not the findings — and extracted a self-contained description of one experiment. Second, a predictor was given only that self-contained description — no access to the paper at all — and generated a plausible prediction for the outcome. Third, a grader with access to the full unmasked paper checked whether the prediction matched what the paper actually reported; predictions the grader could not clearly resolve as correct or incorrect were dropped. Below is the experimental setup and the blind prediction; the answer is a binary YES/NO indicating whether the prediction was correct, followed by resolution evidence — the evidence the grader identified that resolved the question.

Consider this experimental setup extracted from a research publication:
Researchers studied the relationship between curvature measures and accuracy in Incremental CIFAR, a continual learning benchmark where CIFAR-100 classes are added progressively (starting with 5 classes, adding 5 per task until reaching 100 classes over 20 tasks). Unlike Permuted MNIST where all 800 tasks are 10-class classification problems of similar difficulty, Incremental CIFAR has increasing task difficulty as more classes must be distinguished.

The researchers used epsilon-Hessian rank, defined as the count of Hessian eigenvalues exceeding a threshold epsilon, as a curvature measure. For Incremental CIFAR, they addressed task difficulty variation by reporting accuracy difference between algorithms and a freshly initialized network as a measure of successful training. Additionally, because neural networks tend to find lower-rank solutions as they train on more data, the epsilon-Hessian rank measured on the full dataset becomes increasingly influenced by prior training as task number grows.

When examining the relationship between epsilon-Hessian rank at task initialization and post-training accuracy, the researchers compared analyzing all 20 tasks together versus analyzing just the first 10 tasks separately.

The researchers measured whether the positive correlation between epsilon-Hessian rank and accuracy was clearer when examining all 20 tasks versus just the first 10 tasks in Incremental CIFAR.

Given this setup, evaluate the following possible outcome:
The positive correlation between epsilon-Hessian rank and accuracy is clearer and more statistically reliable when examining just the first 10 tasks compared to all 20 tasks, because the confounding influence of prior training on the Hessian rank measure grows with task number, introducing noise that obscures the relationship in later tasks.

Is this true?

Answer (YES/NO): YES